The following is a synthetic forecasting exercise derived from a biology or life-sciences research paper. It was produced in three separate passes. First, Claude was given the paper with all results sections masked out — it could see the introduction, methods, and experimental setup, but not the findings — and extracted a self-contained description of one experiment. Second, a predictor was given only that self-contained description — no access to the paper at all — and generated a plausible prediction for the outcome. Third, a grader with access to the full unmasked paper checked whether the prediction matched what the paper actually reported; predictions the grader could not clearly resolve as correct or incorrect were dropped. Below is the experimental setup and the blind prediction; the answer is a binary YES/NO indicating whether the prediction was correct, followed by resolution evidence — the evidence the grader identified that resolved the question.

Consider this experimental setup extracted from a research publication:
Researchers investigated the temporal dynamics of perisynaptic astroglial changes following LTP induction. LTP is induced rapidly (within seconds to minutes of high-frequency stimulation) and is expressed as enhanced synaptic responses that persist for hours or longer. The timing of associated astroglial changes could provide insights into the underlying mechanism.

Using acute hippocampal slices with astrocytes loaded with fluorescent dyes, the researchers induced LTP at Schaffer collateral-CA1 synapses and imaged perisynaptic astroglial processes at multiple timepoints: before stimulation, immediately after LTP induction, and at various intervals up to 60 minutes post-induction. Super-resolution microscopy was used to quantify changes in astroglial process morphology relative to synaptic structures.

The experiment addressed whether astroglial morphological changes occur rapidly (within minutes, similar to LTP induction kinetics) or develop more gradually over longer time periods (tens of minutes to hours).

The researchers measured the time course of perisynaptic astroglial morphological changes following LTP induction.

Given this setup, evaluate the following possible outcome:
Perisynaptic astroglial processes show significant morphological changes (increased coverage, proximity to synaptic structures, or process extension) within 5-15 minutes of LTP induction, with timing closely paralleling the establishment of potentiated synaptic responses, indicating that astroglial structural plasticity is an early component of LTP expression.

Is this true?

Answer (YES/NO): NO